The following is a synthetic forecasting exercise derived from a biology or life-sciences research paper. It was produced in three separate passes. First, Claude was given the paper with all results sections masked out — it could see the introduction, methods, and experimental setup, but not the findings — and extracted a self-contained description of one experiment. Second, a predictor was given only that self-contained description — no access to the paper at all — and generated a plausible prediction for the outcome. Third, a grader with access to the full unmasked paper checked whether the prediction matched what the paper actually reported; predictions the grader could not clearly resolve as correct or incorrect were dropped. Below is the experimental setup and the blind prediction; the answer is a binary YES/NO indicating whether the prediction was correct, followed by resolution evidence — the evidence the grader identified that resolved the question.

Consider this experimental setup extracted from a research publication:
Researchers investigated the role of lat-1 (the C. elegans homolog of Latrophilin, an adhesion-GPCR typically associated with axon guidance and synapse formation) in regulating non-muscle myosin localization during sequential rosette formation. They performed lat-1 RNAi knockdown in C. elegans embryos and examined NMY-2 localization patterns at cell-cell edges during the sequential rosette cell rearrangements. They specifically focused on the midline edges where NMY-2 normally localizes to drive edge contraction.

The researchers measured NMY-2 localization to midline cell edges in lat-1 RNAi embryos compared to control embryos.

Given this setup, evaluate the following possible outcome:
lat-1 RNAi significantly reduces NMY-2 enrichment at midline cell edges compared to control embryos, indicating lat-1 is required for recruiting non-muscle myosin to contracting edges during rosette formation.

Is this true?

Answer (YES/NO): YES